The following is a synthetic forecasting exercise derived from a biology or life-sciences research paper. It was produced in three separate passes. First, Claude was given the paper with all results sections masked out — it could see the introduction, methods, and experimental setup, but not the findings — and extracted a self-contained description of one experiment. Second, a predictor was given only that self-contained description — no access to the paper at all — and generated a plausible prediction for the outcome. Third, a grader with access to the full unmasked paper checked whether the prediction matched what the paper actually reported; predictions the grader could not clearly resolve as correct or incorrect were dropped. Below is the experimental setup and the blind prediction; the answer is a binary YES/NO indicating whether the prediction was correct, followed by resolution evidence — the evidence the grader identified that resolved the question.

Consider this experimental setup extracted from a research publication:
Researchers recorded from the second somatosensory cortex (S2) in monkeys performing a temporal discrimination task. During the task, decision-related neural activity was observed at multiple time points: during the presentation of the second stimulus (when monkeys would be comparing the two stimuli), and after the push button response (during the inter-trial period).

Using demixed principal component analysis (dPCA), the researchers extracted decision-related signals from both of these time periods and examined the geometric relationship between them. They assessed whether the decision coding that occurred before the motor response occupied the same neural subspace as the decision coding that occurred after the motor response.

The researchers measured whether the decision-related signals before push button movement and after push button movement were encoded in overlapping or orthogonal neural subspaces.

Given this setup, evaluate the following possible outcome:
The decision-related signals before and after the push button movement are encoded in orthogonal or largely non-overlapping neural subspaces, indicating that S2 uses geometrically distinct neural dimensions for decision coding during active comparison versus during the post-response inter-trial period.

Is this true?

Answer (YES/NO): YES